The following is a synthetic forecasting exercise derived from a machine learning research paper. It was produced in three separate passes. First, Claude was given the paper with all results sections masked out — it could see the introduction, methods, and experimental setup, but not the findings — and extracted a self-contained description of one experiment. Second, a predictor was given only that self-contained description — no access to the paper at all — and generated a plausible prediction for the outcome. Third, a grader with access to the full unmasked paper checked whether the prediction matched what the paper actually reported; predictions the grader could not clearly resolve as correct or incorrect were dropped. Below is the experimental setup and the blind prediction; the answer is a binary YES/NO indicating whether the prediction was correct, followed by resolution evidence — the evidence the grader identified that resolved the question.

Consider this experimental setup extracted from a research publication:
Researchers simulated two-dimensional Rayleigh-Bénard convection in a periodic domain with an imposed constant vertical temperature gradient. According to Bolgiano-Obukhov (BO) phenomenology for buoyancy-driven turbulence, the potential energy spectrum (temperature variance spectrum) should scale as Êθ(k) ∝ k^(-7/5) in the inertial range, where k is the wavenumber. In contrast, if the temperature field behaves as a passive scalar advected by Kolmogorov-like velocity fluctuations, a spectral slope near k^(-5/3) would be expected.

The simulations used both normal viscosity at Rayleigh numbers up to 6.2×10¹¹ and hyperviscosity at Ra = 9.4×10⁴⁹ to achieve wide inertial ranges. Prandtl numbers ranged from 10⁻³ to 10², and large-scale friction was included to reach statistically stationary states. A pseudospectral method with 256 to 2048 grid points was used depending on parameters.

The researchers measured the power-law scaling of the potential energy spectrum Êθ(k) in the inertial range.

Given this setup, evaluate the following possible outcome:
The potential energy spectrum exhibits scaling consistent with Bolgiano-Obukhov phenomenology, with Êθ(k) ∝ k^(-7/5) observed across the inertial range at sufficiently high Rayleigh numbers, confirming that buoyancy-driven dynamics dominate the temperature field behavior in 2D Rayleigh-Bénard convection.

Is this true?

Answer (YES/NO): NO